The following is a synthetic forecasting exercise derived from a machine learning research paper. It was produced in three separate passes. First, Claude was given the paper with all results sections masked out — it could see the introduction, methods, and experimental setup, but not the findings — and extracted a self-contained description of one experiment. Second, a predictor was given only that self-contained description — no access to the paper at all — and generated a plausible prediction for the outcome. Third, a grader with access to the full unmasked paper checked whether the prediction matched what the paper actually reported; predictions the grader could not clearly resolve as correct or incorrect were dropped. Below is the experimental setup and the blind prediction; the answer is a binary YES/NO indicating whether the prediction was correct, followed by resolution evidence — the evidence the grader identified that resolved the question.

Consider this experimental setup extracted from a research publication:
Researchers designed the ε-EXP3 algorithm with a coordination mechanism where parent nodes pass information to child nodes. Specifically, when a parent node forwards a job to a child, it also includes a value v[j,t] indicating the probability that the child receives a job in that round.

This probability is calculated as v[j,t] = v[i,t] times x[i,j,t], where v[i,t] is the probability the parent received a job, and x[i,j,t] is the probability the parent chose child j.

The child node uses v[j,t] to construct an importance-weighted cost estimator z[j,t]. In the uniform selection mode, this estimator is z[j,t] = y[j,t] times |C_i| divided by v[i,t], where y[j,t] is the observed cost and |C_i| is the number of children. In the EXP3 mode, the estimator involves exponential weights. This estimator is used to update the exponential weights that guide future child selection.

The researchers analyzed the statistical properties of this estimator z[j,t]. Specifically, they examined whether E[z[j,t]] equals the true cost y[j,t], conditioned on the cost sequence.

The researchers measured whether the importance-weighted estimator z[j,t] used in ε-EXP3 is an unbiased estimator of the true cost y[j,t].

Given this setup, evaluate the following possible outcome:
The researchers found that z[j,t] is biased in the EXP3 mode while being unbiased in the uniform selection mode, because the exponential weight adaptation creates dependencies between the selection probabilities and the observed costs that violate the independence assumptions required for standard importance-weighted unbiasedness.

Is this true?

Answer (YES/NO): NO